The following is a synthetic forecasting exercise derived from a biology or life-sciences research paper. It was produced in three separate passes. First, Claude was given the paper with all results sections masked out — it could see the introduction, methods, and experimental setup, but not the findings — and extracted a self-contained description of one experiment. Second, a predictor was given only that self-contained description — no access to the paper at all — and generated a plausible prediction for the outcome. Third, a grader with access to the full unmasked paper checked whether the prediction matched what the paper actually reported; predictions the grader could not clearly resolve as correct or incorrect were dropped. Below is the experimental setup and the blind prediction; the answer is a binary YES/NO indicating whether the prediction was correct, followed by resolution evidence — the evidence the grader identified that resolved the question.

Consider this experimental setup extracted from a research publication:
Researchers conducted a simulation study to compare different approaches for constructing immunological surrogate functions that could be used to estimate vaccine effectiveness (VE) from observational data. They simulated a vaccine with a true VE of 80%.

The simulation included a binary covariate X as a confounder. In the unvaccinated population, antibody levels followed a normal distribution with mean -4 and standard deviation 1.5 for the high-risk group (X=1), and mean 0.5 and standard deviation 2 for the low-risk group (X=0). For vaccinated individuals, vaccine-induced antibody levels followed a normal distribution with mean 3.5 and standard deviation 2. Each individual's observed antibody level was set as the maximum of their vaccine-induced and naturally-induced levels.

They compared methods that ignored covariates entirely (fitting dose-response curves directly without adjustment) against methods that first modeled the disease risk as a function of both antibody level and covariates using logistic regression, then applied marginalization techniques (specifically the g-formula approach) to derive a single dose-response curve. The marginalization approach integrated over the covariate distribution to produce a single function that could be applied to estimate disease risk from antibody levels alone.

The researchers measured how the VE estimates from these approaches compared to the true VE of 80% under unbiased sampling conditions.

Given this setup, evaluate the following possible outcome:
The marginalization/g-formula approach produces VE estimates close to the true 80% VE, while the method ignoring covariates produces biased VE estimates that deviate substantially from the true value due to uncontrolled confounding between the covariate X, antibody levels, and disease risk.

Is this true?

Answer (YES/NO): NO